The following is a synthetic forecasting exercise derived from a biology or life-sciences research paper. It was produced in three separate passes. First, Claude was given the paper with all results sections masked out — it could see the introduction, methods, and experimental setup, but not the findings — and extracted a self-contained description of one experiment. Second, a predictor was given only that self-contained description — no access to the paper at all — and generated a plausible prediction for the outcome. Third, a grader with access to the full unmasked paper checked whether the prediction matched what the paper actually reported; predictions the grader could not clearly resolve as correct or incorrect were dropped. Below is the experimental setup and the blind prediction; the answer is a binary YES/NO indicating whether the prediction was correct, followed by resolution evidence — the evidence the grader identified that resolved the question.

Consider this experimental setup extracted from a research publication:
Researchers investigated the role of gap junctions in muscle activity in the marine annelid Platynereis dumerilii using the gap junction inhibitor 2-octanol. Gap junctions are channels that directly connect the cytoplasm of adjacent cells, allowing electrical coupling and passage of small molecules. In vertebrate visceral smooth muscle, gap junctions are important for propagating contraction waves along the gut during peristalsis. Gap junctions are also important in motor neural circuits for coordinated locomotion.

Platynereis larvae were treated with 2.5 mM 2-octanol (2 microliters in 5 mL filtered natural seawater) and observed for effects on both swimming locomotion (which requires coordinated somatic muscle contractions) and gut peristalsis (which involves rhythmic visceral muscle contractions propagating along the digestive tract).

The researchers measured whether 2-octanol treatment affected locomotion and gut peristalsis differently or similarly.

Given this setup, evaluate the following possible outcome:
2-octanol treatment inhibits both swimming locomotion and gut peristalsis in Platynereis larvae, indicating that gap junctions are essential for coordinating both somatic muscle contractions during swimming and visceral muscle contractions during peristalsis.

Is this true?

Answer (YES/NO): YES